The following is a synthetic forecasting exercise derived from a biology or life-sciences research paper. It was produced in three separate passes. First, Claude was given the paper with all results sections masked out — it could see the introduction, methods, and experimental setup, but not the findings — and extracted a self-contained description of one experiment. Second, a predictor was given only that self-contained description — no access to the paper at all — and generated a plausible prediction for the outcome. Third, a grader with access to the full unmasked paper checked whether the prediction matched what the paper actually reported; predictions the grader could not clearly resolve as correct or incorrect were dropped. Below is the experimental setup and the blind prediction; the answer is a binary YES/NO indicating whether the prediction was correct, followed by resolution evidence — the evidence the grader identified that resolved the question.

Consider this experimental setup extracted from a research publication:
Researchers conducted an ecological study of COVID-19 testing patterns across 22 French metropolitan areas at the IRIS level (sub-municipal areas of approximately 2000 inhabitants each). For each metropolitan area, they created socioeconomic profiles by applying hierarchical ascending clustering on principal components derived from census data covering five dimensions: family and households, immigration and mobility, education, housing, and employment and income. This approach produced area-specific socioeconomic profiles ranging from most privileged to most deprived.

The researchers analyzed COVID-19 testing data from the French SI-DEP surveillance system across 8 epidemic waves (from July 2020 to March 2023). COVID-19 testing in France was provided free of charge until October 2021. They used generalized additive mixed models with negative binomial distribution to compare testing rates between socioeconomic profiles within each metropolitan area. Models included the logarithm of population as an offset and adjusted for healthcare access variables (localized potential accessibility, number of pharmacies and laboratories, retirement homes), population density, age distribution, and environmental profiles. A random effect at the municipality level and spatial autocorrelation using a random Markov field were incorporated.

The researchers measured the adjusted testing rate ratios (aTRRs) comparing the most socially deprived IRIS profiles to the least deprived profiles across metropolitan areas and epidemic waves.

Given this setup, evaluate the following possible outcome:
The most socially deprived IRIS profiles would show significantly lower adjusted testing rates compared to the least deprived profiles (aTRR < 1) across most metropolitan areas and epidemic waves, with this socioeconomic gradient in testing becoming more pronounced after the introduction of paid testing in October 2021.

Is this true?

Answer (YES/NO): YES